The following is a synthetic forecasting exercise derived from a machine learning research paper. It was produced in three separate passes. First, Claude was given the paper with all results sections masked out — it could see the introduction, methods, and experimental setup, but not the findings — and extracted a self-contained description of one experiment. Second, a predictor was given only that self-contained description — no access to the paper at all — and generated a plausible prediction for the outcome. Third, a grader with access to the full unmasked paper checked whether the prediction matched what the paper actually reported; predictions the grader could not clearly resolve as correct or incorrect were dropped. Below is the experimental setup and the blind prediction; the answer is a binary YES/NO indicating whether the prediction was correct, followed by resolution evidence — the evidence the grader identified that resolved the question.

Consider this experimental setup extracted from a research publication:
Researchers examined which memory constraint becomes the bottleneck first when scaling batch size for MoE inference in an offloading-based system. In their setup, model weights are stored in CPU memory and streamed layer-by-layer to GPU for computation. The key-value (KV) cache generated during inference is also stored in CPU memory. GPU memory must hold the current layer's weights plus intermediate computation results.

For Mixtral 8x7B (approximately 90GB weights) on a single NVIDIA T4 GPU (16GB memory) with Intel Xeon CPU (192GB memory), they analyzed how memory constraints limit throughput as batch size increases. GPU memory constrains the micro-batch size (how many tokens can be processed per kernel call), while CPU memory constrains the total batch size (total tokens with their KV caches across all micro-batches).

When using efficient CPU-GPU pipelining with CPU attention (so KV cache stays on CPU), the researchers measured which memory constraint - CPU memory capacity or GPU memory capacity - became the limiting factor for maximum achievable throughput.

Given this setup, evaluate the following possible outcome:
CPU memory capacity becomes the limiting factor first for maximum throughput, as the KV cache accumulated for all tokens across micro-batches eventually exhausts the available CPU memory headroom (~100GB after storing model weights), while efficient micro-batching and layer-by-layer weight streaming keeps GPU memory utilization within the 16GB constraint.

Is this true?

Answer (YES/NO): NO